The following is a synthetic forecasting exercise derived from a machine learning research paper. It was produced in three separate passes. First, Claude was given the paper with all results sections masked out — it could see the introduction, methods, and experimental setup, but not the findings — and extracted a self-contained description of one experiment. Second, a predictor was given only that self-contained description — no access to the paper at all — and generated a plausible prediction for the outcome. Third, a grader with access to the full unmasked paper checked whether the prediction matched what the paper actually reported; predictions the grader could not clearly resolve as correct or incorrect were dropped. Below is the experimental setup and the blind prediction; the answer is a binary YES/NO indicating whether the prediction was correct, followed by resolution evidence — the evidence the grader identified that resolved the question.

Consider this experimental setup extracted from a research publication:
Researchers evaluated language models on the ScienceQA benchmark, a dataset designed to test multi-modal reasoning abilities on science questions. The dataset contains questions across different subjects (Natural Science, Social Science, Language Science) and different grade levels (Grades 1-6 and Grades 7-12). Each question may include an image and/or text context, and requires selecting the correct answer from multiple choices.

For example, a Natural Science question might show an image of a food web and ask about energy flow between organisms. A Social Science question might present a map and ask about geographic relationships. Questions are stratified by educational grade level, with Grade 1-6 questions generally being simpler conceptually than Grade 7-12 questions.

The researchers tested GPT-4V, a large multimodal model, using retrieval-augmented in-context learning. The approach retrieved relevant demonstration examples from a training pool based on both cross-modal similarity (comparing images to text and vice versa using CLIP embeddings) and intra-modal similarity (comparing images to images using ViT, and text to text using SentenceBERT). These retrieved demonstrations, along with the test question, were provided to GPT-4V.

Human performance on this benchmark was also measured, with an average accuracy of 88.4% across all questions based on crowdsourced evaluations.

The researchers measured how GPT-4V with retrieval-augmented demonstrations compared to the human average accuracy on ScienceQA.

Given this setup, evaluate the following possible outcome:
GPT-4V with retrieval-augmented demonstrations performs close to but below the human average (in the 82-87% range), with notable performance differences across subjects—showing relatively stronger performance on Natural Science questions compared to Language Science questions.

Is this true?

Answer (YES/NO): NO